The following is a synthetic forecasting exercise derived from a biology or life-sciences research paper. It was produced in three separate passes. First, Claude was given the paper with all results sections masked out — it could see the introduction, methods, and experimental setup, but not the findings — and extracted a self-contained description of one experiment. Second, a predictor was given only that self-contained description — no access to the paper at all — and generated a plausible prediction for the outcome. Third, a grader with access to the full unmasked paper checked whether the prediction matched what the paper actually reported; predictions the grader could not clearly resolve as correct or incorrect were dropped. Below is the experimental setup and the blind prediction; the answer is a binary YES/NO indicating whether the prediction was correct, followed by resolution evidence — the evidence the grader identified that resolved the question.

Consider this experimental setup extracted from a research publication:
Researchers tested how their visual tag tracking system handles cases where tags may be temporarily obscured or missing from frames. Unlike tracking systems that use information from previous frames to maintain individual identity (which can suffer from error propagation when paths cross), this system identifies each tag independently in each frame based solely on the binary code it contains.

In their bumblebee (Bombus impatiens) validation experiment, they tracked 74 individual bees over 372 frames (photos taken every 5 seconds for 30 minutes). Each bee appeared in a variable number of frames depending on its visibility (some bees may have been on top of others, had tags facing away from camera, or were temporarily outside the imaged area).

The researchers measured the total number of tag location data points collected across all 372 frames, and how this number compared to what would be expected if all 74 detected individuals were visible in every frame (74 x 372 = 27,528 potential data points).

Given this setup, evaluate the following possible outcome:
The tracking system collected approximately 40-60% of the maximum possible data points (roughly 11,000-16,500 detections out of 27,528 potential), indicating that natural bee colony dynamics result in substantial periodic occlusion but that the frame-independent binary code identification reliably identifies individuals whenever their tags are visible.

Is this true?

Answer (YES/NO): NO